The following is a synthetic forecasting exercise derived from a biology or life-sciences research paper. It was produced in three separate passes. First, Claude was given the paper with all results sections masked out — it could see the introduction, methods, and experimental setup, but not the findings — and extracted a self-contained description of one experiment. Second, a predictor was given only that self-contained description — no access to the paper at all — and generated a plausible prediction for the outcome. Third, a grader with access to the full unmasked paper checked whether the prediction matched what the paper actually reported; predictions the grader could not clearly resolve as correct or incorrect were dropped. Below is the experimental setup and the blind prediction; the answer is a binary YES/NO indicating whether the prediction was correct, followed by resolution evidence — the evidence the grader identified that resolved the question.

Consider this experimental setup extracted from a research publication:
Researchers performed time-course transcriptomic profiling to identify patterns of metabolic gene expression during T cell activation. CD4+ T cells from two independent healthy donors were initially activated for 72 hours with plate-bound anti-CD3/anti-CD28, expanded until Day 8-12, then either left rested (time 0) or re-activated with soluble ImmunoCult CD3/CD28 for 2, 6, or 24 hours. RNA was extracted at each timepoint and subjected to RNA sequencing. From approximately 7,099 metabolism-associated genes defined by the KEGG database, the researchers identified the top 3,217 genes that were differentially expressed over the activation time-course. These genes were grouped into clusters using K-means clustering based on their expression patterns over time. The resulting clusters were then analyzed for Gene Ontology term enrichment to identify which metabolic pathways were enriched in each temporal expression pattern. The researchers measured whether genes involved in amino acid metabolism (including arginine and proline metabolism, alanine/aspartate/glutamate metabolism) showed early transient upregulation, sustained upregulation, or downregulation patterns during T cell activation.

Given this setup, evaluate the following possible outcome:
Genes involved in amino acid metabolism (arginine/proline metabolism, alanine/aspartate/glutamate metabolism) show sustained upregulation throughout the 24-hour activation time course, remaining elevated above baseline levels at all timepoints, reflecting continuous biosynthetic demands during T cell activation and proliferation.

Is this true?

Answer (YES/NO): NO